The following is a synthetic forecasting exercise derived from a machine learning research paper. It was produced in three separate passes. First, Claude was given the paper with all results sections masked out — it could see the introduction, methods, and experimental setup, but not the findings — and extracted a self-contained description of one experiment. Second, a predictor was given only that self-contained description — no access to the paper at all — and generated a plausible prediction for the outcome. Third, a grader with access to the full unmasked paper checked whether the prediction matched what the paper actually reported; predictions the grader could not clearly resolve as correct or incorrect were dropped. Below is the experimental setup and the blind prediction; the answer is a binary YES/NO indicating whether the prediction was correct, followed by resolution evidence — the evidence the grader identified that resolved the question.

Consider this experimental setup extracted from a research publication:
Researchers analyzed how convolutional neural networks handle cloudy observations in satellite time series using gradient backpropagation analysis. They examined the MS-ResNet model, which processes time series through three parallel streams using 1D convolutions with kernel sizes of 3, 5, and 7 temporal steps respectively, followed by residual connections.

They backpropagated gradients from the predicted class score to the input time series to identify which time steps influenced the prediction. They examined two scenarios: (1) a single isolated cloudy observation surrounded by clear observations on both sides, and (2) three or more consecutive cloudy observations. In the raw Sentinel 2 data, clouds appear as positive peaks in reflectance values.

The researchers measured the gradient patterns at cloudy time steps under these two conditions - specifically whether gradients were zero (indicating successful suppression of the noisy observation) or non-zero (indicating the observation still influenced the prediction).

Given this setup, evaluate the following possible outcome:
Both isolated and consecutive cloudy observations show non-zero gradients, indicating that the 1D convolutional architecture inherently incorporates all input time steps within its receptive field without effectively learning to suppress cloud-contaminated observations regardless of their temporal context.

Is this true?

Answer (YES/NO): NO